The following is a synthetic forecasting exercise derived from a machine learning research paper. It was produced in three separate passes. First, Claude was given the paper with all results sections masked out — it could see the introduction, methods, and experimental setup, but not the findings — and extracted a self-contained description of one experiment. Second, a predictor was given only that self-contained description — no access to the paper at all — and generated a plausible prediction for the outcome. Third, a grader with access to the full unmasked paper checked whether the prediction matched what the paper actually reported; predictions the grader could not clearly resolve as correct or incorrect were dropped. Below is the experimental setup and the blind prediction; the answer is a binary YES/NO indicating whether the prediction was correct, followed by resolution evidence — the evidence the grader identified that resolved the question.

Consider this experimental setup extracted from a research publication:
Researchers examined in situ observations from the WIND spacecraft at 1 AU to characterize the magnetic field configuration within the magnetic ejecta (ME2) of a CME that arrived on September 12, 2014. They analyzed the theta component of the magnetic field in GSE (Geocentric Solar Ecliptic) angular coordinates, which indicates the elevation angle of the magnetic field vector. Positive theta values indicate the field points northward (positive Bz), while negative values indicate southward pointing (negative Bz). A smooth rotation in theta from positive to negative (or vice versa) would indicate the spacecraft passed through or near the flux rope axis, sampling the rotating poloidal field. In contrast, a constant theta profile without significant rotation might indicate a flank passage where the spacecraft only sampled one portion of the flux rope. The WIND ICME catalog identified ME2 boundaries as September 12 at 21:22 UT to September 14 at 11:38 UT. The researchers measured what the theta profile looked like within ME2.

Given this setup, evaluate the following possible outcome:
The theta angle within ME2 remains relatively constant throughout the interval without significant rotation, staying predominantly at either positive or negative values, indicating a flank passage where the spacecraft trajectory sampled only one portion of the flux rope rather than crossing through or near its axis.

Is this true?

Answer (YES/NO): YES